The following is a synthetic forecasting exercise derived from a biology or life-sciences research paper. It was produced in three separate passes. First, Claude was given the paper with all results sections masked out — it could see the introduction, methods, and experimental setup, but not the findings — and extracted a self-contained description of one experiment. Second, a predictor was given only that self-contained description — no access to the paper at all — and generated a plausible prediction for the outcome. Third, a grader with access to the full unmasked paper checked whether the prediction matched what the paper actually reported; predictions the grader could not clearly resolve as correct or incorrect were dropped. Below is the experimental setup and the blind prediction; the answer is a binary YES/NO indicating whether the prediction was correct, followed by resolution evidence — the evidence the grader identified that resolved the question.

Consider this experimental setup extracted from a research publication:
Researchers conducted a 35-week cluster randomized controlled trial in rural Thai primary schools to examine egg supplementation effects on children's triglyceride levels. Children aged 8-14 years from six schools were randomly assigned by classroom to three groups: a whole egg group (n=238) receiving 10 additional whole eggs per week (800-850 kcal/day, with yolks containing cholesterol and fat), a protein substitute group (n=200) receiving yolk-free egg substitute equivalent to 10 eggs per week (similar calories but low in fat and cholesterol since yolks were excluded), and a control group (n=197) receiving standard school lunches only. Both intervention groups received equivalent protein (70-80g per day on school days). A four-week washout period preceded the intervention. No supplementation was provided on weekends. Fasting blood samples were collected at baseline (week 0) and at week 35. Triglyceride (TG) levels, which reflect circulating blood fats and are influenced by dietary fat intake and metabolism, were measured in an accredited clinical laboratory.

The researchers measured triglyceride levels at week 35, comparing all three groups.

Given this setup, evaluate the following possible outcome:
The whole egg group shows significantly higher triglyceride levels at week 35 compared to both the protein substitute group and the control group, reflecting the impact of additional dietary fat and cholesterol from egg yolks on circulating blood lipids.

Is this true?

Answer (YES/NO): NO